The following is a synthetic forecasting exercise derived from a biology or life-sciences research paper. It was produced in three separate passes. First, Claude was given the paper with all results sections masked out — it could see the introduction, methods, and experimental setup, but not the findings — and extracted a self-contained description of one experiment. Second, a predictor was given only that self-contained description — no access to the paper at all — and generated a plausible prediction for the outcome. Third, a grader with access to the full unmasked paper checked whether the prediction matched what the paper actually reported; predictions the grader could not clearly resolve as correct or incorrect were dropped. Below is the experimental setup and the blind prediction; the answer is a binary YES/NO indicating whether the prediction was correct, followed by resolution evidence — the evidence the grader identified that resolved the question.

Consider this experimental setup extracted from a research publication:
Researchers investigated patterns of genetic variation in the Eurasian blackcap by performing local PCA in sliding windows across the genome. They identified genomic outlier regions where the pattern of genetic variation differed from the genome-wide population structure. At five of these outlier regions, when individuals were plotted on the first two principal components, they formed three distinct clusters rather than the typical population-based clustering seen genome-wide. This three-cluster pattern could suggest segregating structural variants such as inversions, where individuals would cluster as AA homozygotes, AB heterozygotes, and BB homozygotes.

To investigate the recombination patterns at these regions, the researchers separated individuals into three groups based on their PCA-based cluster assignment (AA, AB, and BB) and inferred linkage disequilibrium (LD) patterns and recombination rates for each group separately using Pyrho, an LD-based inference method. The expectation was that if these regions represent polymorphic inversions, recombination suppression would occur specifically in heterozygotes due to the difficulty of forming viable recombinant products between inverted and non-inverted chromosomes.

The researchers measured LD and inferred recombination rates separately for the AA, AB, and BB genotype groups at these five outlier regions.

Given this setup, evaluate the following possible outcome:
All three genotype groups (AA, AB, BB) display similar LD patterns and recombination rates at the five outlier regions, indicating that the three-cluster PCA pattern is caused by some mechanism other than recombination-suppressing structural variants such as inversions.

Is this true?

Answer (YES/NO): NO